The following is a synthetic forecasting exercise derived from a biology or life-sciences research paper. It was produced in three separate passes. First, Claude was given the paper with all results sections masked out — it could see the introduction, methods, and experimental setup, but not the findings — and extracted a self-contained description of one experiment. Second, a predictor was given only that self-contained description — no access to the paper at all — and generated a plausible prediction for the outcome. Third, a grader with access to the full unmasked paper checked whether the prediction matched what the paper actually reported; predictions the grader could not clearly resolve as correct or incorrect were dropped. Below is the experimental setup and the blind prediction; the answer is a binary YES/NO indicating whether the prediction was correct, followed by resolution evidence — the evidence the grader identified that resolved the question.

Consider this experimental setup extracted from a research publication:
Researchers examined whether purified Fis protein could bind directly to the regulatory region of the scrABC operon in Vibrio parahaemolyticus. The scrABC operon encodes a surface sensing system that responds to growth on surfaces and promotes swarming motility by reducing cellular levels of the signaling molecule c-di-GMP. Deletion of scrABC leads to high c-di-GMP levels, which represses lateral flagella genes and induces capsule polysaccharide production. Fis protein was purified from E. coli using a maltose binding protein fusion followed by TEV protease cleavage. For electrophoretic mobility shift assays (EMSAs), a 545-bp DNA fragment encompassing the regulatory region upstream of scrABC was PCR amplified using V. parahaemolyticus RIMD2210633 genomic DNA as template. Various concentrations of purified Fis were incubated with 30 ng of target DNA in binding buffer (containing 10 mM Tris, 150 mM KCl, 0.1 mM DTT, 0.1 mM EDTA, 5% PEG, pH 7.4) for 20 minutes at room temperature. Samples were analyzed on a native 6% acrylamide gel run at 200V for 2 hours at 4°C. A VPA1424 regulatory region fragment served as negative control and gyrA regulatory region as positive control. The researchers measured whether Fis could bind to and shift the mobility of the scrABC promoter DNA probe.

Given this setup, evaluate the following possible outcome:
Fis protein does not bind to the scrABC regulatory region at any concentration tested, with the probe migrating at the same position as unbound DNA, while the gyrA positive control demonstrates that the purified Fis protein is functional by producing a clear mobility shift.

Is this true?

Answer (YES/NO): NO